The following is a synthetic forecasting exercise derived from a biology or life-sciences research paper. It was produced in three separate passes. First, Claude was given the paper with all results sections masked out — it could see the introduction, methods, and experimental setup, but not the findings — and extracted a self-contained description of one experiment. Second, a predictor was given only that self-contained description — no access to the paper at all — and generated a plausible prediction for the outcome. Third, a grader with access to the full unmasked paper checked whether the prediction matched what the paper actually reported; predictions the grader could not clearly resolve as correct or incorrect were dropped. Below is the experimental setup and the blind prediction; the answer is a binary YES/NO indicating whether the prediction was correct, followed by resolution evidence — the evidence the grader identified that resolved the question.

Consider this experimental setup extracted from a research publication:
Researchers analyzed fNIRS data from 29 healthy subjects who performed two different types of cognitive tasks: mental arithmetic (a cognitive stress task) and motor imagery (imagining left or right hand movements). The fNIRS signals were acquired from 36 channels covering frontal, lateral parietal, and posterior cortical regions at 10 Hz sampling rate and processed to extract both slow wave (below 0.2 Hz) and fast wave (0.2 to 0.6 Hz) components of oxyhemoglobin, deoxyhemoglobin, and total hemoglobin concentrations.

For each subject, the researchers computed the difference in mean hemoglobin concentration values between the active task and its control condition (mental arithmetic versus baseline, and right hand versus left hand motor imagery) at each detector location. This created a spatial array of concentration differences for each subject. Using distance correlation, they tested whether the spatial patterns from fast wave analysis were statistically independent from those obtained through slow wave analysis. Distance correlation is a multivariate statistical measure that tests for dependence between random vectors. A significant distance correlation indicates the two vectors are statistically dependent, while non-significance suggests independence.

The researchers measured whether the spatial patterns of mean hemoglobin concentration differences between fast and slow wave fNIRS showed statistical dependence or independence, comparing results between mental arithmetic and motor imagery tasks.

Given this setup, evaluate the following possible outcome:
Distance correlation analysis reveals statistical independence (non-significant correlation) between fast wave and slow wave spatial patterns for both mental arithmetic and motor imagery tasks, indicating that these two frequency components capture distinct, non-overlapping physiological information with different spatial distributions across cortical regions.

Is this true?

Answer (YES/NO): NO